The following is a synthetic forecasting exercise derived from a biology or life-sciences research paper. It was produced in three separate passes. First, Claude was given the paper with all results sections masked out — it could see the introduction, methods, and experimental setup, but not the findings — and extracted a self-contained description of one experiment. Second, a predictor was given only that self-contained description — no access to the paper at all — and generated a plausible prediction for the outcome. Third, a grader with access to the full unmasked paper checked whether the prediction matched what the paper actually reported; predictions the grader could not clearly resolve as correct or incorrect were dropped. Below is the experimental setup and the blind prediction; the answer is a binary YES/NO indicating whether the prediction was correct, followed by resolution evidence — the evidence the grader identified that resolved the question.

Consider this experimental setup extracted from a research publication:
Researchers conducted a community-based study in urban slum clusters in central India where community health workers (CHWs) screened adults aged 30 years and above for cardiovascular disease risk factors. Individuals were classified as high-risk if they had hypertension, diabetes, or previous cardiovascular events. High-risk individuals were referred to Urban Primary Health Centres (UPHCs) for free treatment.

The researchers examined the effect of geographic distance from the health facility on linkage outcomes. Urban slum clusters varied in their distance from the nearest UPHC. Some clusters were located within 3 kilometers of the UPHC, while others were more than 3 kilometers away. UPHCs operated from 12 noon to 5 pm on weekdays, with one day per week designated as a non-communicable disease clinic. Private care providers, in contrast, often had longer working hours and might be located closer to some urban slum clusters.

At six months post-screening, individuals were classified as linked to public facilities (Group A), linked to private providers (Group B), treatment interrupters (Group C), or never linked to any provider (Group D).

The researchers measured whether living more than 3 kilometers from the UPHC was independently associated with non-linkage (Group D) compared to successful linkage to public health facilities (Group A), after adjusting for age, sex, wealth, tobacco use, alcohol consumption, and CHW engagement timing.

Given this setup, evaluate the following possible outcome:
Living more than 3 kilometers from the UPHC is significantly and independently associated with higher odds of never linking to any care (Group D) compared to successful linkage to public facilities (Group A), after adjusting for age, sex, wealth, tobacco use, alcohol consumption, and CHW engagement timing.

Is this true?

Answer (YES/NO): YES